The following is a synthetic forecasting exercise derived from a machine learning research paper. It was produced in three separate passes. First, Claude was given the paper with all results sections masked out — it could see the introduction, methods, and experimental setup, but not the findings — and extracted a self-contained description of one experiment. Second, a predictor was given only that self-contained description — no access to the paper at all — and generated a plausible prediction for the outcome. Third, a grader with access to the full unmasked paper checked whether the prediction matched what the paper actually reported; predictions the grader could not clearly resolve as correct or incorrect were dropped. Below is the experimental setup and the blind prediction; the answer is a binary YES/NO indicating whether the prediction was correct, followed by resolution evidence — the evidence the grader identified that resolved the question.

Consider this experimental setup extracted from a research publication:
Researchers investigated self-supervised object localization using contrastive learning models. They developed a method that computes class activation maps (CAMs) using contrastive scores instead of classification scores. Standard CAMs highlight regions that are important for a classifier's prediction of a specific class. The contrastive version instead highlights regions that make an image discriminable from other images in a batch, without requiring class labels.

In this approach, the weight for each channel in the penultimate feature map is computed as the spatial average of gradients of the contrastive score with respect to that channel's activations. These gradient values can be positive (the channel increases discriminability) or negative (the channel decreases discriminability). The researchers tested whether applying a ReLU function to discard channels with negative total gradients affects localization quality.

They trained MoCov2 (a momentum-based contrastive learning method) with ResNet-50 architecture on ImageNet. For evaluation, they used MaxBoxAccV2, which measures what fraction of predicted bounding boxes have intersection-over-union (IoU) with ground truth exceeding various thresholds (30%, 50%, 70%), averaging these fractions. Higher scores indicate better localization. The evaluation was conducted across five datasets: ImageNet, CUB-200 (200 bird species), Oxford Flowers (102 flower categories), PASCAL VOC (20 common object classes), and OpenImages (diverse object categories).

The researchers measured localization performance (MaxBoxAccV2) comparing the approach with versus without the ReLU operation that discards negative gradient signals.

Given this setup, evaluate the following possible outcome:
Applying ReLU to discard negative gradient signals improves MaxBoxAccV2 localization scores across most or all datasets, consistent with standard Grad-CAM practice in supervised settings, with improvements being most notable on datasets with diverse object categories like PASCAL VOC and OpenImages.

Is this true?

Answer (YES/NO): NO